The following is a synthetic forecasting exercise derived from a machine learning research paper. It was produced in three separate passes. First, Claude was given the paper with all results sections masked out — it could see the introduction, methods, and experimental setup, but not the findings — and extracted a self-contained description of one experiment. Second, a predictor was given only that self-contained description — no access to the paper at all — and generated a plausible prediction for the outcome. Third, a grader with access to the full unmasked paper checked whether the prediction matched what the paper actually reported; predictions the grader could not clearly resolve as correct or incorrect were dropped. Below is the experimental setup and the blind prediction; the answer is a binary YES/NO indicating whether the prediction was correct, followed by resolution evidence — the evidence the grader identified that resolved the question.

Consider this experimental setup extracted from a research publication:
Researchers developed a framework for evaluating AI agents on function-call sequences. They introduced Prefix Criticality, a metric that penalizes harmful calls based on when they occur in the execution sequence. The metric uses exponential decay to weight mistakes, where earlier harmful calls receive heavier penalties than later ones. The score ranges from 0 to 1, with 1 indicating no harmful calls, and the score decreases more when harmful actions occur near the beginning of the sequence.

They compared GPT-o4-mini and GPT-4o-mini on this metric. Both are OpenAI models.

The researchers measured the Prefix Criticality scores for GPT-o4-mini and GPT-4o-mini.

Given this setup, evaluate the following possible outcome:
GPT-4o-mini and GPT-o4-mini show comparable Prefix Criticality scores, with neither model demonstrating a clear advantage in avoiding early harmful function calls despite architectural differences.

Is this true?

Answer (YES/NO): NO